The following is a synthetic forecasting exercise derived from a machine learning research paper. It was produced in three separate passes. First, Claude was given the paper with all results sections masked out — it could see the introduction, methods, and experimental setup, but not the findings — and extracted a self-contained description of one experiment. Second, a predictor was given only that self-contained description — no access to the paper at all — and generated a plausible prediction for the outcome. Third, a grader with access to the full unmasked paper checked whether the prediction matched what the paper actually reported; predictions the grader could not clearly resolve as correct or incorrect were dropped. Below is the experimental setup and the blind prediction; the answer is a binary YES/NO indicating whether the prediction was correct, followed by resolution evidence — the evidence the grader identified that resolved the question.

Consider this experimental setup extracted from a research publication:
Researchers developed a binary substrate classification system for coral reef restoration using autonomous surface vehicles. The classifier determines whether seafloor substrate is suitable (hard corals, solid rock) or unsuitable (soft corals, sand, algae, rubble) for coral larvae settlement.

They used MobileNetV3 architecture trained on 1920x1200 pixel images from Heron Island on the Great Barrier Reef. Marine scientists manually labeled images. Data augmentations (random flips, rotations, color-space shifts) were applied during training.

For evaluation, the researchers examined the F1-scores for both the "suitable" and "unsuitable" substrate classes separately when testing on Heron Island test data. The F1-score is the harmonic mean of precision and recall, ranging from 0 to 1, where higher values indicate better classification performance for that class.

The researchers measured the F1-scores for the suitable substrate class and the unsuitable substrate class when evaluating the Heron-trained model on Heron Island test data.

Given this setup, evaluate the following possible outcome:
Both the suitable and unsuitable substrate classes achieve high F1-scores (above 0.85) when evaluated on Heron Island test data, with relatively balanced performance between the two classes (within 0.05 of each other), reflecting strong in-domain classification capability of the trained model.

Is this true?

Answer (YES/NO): YES